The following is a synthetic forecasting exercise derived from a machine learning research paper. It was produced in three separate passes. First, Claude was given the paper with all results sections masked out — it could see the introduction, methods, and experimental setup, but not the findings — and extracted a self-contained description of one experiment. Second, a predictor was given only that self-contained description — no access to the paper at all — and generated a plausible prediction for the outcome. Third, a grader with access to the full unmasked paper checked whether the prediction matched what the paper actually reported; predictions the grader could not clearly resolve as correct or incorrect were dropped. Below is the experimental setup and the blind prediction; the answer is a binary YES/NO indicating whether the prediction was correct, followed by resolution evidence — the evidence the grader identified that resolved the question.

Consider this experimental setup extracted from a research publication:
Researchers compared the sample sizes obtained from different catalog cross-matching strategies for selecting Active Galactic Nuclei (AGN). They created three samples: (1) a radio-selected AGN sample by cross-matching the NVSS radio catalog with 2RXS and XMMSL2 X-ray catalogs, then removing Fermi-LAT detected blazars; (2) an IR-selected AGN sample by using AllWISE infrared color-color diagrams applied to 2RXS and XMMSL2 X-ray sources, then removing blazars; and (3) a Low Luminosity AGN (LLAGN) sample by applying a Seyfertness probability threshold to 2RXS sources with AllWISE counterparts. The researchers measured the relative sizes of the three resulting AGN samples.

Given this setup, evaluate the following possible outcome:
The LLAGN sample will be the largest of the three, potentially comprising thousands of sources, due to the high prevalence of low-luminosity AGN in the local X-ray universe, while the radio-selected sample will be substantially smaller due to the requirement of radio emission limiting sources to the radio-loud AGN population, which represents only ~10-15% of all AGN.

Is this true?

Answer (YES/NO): NO